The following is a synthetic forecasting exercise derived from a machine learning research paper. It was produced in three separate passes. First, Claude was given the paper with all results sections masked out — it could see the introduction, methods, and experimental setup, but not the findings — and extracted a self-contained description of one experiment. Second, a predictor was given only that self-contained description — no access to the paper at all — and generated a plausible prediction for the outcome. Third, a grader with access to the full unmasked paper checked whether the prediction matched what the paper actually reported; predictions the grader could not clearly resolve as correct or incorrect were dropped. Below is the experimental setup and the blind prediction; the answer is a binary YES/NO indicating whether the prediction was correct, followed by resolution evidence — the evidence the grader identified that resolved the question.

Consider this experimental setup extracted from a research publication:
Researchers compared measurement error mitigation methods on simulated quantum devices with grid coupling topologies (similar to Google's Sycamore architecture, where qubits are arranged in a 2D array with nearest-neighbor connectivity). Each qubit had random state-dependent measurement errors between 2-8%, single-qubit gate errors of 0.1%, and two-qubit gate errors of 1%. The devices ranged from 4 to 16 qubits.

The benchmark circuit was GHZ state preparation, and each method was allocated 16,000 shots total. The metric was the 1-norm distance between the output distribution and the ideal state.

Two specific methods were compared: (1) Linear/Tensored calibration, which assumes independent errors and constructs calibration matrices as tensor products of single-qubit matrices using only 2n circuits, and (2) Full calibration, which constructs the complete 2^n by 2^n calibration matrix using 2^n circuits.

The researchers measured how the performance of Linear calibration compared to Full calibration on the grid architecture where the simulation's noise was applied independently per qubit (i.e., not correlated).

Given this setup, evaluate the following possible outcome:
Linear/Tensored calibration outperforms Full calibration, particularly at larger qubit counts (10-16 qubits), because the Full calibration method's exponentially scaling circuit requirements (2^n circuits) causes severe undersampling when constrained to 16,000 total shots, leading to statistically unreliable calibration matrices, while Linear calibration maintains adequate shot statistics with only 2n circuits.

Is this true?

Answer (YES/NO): NO